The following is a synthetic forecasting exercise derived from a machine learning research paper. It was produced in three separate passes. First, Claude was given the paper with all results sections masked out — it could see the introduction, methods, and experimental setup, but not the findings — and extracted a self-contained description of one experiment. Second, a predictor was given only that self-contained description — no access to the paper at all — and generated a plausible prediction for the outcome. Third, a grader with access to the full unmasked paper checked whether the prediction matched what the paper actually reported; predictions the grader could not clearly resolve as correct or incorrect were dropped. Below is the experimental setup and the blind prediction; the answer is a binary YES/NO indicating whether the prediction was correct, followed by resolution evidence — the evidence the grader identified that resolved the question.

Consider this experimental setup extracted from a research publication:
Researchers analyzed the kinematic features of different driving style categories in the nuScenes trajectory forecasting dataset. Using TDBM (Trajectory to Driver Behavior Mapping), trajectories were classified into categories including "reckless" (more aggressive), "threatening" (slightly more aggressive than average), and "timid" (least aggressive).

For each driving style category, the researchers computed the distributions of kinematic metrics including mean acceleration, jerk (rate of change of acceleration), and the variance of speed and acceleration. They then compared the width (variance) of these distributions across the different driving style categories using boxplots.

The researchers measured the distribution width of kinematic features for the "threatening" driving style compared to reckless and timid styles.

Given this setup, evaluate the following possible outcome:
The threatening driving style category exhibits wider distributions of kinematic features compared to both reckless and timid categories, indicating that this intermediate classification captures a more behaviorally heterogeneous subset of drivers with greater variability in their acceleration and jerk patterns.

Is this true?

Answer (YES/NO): YES